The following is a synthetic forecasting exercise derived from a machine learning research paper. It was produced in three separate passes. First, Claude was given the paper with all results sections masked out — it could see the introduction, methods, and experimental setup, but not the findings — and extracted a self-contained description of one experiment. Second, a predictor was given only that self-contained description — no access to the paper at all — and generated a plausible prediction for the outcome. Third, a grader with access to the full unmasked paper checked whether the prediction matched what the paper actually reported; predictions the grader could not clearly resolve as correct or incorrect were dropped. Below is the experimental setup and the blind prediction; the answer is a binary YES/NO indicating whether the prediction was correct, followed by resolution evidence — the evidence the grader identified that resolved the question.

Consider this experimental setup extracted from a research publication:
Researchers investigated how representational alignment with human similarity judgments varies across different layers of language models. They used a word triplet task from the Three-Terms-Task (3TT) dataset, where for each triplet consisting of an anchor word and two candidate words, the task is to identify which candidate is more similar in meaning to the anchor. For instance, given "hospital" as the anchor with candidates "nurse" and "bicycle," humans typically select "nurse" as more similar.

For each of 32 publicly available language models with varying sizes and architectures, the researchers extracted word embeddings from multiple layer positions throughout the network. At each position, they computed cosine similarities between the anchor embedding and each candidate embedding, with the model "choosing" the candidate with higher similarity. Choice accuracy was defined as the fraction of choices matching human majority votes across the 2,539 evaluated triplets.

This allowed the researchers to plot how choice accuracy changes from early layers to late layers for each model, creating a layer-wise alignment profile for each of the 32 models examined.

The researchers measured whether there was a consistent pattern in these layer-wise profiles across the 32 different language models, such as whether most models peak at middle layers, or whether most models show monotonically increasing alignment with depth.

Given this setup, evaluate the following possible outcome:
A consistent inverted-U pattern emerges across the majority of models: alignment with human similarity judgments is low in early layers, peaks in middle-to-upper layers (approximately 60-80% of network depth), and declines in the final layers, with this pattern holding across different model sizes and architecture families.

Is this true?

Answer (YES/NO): NO